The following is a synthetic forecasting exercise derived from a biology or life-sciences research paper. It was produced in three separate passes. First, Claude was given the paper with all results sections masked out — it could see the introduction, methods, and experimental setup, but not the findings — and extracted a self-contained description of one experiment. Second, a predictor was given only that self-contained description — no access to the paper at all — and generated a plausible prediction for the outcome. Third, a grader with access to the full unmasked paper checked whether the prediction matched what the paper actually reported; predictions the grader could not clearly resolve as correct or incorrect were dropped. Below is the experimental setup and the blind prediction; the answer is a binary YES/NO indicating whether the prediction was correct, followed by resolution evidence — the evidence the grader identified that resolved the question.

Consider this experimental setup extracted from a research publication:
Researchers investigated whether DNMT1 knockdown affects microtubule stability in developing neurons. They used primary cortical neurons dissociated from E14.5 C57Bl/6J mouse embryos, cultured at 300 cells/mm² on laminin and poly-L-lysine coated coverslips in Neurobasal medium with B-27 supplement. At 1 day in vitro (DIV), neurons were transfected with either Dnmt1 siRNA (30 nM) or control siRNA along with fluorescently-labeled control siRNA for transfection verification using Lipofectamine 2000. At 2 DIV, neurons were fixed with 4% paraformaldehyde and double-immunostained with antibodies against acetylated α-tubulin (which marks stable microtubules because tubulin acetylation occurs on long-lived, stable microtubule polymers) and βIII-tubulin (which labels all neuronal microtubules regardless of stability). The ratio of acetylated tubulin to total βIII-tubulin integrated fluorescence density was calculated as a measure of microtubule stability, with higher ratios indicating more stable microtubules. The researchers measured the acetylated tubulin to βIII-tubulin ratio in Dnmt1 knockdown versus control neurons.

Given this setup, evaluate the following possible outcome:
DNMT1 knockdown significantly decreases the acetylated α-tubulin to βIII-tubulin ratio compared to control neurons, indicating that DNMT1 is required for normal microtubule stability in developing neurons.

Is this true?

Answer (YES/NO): YES